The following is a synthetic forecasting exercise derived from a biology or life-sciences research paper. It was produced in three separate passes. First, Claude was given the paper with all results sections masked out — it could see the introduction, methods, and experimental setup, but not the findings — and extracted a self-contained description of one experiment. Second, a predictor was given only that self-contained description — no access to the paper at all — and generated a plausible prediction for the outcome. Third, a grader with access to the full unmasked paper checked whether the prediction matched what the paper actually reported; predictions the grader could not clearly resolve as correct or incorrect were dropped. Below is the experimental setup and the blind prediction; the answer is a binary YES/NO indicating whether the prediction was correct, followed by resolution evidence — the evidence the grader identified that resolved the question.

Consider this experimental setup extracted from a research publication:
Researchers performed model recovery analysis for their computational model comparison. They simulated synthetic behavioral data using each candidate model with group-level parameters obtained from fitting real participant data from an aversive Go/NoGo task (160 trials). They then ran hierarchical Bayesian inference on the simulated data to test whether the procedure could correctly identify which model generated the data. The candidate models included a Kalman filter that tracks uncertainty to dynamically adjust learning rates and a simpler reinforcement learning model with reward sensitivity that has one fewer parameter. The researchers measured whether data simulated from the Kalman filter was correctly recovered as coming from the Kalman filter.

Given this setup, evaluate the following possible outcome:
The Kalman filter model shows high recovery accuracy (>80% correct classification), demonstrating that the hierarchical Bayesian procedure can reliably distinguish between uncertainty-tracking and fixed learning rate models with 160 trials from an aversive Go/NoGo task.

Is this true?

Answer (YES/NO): NO